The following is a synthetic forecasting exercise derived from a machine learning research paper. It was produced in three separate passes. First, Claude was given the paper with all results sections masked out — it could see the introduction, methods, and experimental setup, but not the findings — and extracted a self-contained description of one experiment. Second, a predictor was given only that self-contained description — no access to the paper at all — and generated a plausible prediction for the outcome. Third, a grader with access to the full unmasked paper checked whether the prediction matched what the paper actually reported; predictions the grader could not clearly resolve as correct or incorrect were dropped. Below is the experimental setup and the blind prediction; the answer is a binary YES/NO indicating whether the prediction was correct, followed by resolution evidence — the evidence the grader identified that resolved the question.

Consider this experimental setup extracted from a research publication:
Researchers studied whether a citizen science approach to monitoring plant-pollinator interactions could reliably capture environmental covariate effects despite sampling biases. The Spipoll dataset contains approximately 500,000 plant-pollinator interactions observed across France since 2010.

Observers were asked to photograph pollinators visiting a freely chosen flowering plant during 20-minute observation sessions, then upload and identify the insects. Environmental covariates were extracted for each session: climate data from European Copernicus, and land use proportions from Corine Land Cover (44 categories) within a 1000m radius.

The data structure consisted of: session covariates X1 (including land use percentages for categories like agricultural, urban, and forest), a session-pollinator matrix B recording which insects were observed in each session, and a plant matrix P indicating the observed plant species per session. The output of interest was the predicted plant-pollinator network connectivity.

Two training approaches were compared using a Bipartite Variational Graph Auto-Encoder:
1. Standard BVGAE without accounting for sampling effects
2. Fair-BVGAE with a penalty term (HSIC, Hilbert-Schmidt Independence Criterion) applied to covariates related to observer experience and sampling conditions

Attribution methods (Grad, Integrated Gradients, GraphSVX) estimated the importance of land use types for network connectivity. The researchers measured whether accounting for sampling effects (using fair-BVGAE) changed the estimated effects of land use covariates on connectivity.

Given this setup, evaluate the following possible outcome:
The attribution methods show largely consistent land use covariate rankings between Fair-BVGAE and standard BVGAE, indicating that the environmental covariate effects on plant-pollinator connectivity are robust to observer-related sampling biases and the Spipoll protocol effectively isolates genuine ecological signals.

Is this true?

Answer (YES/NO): NO